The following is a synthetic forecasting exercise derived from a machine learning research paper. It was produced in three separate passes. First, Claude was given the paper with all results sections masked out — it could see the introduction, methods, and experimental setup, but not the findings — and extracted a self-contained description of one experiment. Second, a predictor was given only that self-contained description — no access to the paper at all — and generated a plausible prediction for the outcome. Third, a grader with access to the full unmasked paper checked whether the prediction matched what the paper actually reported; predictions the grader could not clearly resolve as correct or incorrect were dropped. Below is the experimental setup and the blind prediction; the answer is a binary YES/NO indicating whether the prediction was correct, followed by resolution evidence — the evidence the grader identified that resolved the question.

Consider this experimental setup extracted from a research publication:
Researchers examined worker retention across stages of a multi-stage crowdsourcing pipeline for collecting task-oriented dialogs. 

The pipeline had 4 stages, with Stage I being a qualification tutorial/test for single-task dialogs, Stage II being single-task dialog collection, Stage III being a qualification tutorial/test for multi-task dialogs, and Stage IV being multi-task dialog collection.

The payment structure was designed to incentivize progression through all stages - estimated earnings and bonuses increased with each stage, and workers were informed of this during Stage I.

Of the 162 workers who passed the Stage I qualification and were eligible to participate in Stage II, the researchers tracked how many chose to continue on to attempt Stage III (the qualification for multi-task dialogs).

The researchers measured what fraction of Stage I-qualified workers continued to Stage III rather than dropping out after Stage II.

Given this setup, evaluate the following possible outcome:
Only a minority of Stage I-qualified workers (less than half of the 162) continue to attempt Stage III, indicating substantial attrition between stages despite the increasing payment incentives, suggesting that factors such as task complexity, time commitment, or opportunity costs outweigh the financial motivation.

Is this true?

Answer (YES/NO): YES